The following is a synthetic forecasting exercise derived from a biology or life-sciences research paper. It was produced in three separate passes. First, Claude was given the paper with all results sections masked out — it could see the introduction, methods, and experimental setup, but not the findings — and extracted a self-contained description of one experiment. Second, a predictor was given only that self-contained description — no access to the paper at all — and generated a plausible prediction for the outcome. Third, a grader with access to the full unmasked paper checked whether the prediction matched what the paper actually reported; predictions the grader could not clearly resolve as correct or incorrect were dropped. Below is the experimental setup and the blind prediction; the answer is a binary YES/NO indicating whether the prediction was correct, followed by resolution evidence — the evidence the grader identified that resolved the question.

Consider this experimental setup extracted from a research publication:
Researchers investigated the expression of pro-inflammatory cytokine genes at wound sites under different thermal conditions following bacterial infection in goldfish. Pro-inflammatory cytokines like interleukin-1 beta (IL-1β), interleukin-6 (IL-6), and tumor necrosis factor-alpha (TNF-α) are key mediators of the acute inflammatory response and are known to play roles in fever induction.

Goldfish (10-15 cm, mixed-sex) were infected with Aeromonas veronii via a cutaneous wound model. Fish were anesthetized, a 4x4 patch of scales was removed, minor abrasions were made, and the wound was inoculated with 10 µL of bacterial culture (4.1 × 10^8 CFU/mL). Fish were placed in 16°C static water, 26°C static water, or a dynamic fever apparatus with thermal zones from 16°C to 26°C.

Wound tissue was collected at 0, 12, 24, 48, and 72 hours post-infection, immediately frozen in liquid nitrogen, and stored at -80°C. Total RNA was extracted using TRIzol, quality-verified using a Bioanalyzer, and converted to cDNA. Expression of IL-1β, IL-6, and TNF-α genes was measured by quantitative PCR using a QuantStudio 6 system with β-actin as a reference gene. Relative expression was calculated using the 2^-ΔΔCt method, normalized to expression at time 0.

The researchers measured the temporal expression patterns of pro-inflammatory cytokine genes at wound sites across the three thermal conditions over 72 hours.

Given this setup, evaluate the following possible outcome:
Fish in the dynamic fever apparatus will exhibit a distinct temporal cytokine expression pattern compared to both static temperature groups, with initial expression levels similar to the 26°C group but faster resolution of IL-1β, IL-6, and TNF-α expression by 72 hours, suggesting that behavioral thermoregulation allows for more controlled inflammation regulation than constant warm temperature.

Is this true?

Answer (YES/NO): NO